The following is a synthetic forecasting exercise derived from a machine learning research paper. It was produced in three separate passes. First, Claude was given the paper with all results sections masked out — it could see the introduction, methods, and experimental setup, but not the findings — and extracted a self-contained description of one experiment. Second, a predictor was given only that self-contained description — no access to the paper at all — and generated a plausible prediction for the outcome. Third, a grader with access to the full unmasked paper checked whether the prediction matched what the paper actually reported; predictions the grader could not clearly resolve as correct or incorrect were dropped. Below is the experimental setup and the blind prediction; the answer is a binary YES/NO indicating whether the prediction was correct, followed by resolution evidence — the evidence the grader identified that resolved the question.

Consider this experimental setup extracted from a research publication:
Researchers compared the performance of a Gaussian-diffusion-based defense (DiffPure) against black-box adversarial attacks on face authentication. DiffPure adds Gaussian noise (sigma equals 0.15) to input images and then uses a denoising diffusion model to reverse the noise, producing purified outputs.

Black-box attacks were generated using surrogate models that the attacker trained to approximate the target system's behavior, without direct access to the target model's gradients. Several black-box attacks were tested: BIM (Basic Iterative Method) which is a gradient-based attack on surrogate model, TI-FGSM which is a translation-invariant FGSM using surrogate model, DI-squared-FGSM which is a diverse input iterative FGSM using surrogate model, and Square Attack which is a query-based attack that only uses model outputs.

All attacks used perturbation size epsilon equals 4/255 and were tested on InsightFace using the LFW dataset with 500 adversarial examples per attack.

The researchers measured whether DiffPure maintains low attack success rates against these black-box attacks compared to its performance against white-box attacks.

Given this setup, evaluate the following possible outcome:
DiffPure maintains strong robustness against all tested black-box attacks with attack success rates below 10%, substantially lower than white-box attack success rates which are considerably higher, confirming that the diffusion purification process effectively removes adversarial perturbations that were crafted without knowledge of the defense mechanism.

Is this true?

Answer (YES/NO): NO